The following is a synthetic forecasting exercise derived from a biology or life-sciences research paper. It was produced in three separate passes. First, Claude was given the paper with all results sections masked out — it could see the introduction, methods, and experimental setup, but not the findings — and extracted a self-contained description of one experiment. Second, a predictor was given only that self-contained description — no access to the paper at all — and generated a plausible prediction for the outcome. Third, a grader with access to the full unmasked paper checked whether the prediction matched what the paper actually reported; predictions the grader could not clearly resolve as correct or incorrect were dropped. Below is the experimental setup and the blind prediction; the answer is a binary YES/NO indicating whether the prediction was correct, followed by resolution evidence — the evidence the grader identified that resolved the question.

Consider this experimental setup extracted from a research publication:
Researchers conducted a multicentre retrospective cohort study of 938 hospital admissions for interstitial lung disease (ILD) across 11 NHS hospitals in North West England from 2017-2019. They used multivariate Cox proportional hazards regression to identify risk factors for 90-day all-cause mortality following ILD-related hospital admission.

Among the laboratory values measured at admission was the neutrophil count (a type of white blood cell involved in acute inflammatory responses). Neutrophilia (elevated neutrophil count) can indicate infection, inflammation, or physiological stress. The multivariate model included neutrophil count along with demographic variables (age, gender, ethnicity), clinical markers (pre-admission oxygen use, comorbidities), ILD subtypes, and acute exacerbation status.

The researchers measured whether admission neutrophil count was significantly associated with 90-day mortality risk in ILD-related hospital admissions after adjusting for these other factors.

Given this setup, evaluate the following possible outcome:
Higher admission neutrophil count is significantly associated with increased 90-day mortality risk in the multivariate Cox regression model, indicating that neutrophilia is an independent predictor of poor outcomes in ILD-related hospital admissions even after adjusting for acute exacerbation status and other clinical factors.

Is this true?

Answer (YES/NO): YES